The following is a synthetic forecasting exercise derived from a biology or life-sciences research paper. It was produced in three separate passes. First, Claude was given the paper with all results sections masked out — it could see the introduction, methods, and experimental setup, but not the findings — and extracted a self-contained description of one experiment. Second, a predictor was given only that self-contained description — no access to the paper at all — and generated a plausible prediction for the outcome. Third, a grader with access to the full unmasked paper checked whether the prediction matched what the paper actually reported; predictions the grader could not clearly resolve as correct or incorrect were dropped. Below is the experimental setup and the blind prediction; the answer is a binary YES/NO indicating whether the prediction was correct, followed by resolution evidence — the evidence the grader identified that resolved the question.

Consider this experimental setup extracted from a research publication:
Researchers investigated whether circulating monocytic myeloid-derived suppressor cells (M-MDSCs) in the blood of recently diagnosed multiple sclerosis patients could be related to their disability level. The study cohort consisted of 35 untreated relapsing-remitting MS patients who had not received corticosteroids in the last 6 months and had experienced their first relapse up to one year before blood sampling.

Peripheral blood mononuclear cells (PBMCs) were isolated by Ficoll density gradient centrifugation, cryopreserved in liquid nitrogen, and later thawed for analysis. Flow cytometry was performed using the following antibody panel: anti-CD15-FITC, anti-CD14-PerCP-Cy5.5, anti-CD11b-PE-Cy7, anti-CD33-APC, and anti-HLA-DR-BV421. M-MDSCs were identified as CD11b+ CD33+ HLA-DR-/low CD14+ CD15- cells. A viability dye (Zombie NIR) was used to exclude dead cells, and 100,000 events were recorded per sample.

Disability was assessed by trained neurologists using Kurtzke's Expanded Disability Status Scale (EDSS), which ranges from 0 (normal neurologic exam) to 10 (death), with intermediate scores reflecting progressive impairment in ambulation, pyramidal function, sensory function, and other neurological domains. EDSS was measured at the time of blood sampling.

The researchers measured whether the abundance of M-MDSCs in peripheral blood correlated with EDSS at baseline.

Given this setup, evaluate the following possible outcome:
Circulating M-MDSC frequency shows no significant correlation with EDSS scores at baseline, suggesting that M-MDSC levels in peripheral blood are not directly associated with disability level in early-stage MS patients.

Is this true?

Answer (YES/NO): YES